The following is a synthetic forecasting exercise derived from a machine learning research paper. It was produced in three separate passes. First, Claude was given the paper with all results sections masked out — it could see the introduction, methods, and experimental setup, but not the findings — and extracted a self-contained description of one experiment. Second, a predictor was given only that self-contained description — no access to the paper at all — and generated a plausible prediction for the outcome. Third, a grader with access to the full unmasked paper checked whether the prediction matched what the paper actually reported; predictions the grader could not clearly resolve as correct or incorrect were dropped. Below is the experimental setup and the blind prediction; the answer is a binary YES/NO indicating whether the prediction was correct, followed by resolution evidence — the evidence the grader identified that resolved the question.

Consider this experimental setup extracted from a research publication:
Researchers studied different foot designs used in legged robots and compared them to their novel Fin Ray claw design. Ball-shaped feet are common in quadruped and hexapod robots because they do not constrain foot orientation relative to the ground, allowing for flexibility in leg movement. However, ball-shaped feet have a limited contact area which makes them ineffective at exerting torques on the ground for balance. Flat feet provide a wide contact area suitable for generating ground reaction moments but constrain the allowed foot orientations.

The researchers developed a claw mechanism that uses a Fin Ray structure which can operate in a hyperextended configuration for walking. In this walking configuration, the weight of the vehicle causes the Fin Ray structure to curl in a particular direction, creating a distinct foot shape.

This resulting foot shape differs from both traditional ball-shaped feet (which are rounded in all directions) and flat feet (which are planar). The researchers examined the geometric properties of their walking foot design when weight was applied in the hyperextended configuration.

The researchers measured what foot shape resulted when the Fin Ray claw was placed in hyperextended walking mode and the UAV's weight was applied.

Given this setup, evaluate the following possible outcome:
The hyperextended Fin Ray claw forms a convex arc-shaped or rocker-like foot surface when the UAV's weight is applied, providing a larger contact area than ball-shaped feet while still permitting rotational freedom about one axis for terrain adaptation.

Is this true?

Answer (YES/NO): YES